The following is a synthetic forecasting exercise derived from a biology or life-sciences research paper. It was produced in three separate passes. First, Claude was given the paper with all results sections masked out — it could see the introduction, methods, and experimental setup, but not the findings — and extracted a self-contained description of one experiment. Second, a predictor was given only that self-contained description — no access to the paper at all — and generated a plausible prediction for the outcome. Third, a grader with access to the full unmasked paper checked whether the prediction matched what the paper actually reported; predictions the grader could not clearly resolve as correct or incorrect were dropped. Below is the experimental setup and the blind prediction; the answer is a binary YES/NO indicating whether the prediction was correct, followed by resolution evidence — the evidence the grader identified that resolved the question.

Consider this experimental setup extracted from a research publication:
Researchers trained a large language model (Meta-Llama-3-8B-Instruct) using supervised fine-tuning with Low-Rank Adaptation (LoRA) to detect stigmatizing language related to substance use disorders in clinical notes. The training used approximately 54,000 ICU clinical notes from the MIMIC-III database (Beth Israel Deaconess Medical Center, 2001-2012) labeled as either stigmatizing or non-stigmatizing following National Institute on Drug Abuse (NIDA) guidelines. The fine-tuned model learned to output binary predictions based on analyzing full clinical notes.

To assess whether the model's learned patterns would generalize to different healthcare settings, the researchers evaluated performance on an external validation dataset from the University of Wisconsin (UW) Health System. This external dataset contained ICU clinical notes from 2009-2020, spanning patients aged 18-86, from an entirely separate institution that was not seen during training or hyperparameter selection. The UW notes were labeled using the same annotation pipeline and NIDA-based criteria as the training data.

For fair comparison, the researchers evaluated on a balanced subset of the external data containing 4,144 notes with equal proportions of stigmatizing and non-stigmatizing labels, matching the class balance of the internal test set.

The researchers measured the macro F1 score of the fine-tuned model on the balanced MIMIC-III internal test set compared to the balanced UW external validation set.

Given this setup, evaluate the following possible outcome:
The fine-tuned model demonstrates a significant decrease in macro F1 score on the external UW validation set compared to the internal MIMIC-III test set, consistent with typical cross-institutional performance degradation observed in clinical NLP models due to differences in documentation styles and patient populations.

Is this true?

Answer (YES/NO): NO